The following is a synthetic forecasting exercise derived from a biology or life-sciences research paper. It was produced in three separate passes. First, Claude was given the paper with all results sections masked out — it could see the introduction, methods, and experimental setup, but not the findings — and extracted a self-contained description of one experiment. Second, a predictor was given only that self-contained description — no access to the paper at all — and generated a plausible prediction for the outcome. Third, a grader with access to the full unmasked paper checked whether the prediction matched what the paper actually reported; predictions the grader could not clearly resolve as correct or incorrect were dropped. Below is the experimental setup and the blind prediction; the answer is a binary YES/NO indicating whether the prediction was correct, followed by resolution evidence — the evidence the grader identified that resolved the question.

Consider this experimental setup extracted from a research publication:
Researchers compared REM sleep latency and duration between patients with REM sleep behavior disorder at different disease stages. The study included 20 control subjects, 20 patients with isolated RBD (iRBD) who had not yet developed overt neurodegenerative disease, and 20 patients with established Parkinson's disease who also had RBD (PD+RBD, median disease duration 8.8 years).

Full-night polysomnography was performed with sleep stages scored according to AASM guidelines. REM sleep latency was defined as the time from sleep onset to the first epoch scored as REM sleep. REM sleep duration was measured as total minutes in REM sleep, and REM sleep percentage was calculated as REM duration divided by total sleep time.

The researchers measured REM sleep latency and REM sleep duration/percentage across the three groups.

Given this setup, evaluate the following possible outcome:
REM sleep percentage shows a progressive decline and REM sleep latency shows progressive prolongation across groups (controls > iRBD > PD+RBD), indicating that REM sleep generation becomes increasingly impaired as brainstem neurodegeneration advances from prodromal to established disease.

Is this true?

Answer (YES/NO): NO